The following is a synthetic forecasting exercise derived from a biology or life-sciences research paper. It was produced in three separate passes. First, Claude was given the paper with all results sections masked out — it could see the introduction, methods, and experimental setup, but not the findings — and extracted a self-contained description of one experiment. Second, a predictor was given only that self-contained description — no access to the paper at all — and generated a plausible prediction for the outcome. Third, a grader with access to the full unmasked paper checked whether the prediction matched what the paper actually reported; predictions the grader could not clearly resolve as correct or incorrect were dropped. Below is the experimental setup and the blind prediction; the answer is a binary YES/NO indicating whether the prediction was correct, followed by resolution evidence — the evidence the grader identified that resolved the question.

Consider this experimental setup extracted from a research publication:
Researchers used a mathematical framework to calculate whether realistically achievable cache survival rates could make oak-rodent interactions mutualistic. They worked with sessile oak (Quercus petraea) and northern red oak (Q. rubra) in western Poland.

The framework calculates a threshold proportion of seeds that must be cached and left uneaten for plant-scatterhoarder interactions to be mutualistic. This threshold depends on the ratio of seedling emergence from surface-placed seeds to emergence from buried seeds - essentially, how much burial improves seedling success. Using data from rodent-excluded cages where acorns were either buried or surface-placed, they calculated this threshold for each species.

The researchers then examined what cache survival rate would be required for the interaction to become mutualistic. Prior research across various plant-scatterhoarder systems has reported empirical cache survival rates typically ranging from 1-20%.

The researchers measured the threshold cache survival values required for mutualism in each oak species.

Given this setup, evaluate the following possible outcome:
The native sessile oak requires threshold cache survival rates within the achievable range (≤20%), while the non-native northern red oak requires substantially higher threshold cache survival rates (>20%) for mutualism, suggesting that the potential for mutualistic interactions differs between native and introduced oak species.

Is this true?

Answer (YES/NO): NO